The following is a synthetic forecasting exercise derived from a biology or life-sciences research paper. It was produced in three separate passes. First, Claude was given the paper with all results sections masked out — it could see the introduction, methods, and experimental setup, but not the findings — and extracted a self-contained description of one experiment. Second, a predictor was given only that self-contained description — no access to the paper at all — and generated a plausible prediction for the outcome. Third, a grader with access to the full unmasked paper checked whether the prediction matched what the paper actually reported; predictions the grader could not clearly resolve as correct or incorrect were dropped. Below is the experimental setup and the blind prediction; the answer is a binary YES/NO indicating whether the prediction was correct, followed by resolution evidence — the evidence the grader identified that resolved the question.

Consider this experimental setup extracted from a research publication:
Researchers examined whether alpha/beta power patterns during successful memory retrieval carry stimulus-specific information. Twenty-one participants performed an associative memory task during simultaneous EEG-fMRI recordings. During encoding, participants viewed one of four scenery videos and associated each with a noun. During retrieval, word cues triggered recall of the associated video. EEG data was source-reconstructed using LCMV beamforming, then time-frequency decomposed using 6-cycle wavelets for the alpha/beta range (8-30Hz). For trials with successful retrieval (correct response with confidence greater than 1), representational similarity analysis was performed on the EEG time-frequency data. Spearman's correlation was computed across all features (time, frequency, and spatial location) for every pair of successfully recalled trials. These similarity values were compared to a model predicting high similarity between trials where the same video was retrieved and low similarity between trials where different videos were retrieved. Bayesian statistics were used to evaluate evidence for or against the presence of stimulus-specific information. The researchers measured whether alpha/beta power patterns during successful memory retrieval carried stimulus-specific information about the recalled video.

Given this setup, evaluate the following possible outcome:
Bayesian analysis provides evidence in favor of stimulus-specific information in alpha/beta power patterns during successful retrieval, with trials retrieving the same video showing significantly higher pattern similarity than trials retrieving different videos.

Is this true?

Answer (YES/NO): NO